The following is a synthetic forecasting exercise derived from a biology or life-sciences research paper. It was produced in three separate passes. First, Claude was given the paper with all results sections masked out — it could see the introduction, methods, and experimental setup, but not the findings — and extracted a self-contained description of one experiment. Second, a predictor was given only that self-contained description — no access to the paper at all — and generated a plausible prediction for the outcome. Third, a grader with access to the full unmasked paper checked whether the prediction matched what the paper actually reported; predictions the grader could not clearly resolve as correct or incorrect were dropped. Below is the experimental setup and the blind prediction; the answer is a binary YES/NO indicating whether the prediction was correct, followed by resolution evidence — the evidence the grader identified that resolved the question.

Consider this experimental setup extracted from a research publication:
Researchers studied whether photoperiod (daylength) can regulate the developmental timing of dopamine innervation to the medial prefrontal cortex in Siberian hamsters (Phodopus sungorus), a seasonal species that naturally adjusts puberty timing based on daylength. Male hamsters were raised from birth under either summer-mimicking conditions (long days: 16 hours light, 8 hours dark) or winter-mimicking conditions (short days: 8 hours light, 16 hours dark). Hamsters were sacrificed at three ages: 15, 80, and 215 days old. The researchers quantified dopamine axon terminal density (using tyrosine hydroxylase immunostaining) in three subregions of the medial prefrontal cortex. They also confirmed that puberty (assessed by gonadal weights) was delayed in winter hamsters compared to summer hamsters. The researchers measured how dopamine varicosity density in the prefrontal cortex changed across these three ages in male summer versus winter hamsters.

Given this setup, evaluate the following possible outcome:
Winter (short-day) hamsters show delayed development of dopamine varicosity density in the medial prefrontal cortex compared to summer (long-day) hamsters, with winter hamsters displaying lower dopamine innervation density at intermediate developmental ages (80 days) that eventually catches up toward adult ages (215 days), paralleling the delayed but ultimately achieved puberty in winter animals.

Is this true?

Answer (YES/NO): YES